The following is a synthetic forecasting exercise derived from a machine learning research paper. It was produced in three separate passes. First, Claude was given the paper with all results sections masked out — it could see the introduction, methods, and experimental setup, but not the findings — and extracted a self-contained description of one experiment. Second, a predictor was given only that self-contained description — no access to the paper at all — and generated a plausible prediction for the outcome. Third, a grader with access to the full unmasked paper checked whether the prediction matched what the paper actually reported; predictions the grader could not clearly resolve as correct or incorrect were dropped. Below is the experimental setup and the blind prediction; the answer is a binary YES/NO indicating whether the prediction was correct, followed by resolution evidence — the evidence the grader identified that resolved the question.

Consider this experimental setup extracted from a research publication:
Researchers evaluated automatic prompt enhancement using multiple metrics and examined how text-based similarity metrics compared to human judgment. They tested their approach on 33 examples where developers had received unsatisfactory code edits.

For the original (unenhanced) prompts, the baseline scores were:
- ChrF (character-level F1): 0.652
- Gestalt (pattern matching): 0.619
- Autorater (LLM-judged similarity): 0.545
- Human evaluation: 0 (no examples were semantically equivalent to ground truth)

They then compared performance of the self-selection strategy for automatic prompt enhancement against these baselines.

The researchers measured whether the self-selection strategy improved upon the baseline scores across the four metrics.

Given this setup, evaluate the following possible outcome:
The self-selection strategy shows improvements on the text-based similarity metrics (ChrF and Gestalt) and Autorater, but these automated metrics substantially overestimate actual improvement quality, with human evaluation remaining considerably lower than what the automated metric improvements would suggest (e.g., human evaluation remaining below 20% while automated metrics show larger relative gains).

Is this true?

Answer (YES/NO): NO